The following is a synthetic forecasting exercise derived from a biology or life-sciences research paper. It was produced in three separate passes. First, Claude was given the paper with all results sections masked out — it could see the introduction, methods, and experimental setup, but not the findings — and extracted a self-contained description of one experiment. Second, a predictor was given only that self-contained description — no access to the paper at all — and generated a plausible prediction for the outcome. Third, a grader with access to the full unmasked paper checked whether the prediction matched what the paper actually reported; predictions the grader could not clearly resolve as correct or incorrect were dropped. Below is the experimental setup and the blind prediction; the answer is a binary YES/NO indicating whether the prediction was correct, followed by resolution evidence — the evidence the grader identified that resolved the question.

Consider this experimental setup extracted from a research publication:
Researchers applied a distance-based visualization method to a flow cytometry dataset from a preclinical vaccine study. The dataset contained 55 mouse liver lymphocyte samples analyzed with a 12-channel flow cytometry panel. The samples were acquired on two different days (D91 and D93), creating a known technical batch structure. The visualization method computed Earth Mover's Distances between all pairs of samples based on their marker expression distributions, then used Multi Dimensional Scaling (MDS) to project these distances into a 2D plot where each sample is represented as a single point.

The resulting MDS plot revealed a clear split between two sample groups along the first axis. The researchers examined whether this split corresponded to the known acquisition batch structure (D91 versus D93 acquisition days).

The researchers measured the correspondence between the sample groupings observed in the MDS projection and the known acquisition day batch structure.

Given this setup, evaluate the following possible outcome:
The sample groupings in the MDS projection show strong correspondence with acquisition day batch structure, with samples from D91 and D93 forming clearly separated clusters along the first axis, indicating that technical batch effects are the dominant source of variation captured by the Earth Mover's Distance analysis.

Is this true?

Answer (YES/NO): NO